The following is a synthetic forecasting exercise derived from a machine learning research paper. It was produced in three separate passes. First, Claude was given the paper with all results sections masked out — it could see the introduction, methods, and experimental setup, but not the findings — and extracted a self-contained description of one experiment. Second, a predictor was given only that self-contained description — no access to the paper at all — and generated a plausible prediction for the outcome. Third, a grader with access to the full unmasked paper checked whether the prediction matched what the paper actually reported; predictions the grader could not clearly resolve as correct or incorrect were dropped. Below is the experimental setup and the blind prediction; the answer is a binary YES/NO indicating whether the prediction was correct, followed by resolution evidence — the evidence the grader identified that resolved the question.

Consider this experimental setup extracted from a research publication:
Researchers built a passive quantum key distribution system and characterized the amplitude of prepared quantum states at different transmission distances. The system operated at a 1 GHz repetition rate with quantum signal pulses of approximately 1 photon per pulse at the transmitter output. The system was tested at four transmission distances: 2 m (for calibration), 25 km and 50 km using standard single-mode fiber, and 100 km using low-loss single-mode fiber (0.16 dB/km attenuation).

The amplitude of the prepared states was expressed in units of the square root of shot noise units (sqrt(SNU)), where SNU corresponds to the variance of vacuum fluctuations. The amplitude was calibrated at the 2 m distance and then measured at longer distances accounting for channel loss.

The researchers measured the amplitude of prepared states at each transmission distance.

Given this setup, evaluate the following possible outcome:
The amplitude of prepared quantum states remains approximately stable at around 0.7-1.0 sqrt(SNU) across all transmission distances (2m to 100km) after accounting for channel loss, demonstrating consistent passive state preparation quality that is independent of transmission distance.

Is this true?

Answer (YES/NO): NO